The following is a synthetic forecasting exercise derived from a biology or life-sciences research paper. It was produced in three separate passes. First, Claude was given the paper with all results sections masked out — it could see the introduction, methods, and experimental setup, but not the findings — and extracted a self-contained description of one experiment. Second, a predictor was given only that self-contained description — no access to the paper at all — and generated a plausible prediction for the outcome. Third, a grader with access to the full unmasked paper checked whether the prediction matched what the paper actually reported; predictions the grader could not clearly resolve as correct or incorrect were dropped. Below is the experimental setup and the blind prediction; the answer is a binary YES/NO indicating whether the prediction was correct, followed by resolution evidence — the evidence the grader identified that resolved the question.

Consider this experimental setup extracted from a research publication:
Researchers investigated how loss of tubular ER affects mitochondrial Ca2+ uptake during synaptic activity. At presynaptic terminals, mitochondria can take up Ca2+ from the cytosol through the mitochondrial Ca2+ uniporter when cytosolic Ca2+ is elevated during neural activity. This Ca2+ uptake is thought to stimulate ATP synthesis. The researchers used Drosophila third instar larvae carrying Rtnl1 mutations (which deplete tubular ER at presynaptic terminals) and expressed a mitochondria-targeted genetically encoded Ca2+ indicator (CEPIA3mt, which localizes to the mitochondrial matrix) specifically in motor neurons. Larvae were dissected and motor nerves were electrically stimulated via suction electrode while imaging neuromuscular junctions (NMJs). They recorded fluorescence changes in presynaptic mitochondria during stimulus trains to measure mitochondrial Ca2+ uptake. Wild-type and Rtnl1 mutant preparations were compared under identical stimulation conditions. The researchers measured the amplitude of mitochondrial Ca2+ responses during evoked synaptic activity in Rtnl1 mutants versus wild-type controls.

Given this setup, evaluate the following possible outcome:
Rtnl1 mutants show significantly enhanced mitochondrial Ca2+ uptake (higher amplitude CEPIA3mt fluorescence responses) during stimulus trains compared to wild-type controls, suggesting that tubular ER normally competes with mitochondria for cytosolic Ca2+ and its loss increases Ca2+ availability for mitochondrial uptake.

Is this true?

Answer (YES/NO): NO